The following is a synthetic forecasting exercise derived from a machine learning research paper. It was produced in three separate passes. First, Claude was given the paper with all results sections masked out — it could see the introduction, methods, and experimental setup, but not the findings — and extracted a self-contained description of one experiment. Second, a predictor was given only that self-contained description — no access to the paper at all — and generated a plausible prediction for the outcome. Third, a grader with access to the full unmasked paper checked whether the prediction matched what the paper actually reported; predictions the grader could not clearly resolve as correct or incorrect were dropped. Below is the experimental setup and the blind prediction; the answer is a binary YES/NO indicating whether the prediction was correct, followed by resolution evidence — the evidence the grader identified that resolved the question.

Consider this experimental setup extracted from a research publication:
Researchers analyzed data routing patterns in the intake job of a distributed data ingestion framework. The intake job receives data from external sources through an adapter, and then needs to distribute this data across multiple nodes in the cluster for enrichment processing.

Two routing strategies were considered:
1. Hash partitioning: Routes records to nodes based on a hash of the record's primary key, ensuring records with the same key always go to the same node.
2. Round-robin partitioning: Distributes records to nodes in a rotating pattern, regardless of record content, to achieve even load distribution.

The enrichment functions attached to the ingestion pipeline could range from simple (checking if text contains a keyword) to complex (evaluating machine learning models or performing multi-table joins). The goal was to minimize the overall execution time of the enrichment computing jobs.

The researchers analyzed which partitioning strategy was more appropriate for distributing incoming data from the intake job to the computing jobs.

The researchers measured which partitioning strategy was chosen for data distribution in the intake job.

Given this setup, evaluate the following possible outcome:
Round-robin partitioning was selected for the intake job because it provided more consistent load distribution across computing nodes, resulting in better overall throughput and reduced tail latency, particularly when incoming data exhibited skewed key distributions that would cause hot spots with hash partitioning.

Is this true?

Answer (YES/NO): NO